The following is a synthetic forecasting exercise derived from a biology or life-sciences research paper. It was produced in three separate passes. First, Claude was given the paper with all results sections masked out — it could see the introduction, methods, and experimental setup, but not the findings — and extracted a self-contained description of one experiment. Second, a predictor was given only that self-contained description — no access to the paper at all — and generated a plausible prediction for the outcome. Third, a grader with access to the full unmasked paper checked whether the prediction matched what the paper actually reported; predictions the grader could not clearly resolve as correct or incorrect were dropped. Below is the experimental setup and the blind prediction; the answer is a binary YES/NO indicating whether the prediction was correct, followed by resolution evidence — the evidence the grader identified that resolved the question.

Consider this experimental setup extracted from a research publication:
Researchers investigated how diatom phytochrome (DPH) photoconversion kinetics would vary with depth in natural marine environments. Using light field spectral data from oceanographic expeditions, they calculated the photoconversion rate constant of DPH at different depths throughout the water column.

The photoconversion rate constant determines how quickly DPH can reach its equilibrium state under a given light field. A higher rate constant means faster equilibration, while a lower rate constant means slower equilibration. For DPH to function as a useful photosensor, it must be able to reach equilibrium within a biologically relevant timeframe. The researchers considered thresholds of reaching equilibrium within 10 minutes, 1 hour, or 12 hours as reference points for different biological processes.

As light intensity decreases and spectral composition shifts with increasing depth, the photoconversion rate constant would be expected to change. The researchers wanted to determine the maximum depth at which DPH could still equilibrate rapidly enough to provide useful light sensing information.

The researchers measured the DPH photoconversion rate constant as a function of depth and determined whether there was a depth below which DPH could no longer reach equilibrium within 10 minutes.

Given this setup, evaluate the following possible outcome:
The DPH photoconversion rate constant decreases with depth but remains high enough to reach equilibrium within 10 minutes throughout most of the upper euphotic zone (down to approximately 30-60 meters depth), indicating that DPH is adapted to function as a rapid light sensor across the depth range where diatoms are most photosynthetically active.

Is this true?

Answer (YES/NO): NO